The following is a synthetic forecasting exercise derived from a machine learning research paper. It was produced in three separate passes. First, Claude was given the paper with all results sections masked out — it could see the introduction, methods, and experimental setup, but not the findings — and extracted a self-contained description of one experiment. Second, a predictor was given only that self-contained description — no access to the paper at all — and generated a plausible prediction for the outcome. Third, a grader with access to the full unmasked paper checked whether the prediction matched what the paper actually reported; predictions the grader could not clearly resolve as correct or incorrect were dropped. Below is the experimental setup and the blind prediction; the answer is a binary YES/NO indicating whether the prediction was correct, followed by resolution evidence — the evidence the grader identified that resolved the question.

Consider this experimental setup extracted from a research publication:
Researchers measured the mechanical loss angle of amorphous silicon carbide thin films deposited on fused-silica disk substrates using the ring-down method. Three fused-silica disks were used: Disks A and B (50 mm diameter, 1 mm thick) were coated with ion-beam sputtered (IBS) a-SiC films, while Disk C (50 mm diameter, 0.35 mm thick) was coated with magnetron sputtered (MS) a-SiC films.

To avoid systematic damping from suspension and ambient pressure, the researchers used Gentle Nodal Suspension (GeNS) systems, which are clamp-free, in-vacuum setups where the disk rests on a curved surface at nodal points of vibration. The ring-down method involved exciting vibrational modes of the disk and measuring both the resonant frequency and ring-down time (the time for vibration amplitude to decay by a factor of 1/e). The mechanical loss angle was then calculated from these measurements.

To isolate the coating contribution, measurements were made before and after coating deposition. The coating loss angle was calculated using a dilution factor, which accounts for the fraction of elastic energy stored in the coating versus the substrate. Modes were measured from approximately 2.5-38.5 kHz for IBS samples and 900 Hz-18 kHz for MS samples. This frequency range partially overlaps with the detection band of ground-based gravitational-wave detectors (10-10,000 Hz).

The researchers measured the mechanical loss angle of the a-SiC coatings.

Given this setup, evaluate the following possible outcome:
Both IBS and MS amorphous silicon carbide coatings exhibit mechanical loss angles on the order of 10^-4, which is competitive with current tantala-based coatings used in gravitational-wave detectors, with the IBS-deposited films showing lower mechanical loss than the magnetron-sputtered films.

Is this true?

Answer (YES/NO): NO